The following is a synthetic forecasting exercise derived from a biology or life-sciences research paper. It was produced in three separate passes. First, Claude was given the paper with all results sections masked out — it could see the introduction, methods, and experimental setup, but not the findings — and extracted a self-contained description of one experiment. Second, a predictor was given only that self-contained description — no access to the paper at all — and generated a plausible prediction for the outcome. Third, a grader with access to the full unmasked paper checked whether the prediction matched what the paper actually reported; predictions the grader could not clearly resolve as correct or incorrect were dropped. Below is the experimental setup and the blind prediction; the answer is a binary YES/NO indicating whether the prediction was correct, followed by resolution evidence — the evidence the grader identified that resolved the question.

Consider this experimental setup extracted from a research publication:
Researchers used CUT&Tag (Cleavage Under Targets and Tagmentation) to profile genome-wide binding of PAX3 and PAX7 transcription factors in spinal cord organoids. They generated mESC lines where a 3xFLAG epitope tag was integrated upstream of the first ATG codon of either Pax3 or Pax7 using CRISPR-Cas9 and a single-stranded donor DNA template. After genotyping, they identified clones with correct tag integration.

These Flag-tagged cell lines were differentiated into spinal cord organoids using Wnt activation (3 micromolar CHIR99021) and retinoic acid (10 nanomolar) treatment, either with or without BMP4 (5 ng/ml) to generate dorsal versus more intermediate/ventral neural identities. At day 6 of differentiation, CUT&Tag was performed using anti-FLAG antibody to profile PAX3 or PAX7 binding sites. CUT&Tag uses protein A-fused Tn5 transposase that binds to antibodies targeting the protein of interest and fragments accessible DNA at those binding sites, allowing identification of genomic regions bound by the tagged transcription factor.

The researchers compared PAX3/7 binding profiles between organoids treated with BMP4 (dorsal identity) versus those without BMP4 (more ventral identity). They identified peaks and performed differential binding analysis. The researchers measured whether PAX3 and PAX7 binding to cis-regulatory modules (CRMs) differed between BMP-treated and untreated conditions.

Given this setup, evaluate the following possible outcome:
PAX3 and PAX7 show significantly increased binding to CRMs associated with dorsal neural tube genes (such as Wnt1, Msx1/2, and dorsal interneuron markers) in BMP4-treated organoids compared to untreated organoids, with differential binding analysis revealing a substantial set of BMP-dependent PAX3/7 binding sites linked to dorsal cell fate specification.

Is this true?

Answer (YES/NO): YES